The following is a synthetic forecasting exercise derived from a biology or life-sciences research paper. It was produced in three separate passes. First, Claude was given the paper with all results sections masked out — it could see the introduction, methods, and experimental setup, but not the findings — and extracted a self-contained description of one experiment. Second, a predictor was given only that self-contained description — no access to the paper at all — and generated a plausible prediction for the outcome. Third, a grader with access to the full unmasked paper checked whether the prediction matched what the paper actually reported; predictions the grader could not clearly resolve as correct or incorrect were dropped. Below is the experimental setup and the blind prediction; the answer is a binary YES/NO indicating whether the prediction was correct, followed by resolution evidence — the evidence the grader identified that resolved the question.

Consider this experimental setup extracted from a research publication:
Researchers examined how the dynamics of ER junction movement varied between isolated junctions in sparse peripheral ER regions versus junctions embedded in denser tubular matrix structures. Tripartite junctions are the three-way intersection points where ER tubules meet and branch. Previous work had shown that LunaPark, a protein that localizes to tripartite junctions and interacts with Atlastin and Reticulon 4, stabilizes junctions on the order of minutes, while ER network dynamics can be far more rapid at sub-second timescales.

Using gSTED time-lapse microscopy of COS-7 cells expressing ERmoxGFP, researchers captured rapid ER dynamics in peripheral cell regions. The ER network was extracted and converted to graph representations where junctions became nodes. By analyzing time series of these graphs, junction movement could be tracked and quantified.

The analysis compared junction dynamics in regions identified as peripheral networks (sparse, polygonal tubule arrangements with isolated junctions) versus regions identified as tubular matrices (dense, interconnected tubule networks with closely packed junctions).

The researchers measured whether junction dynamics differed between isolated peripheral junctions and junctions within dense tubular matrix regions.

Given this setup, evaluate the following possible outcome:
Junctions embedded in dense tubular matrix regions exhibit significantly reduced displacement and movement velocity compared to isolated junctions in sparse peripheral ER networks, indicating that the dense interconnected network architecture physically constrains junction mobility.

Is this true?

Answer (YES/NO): NO